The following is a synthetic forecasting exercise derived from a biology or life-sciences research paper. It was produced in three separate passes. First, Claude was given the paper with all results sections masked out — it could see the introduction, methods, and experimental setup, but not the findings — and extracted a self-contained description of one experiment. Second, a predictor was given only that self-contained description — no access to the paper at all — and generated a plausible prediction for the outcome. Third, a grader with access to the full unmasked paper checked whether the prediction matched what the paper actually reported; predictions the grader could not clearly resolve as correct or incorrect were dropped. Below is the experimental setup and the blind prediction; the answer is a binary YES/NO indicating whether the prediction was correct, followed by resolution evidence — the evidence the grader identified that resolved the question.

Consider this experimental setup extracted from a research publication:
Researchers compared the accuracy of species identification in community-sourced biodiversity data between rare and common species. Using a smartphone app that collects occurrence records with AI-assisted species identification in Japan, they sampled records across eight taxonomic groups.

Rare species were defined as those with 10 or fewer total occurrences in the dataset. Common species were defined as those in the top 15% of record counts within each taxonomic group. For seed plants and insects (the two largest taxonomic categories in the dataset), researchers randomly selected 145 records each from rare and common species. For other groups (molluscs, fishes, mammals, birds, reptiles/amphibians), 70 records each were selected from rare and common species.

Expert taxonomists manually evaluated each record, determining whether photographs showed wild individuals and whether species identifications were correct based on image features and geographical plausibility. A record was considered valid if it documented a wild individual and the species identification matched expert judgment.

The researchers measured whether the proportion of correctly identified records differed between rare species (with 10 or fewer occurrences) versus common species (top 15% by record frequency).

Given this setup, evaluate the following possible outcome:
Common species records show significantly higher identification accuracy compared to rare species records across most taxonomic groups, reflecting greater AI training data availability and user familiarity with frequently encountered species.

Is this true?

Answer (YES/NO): NO